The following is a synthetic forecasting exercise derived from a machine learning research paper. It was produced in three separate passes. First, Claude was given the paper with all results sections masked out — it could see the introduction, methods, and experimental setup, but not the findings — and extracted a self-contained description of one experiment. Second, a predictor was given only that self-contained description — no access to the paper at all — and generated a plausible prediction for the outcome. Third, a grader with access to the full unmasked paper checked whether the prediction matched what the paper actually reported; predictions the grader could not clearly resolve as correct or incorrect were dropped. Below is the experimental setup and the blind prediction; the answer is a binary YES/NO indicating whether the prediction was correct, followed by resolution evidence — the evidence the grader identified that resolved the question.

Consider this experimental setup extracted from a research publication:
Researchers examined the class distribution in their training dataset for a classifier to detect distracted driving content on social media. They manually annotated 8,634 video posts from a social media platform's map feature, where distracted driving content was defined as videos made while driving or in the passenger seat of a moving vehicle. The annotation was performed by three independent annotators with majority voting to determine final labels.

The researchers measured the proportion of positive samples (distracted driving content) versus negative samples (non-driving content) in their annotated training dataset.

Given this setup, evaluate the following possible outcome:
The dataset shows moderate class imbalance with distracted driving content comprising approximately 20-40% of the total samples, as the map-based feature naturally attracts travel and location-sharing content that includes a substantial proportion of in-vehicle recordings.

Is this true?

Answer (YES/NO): YES